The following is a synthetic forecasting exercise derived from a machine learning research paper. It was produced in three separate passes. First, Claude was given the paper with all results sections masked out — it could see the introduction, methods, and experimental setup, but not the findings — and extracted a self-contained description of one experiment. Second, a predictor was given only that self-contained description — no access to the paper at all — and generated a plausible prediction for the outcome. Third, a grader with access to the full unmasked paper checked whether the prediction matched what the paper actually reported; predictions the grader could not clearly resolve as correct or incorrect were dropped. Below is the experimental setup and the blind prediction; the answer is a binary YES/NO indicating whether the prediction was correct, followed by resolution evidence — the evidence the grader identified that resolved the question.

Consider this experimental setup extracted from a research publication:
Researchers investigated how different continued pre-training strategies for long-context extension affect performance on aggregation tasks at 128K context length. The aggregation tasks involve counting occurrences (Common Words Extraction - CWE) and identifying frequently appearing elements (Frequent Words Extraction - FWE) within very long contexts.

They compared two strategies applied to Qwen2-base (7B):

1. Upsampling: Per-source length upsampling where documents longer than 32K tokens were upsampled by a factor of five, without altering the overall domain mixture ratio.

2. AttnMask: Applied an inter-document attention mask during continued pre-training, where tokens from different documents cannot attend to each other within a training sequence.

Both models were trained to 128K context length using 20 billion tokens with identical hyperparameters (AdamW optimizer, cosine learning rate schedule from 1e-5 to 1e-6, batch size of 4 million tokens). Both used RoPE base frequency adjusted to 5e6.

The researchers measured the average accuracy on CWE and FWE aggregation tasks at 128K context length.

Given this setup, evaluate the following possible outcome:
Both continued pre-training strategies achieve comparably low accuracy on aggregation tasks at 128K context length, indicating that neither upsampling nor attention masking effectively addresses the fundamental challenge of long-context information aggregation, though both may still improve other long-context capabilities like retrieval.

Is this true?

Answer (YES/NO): NO